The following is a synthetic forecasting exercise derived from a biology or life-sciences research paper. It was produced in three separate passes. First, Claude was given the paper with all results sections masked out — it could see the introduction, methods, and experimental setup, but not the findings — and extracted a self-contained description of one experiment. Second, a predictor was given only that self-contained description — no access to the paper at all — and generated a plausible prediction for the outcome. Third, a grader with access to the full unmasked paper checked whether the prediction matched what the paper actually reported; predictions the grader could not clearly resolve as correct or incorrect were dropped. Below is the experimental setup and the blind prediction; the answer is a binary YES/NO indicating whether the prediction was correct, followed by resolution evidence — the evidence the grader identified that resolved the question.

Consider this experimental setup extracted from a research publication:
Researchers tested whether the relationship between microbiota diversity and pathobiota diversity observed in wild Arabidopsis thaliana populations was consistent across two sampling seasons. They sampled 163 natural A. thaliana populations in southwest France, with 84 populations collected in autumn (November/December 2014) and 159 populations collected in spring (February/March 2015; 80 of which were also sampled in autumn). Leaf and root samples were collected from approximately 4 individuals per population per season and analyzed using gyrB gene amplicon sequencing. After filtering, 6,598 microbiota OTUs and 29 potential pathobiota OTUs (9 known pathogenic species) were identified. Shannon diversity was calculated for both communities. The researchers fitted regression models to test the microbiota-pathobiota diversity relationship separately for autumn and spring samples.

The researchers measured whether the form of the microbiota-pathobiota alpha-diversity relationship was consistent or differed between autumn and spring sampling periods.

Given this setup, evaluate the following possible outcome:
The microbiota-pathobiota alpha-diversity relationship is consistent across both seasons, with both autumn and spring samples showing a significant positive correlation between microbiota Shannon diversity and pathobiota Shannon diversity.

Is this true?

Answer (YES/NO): NO